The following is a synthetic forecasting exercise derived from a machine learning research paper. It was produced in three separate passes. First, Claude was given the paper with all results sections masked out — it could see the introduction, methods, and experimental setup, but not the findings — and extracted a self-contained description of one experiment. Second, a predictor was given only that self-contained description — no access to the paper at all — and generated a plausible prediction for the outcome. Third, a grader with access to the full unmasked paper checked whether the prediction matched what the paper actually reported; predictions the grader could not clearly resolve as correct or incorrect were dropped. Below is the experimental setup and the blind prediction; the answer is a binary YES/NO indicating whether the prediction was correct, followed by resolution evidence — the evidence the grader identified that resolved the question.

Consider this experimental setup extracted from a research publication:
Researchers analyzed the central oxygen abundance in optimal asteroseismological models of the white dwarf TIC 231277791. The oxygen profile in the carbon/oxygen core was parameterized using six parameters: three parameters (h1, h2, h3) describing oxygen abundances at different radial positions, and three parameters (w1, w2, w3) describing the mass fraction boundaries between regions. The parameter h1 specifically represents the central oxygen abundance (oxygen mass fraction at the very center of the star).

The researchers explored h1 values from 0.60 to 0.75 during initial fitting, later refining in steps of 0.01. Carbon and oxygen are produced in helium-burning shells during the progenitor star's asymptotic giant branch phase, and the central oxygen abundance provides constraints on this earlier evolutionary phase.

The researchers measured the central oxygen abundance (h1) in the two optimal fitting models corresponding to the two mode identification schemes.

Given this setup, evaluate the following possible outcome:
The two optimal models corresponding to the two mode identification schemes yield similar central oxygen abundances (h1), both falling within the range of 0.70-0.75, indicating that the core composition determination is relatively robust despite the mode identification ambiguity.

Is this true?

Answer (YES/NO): YES